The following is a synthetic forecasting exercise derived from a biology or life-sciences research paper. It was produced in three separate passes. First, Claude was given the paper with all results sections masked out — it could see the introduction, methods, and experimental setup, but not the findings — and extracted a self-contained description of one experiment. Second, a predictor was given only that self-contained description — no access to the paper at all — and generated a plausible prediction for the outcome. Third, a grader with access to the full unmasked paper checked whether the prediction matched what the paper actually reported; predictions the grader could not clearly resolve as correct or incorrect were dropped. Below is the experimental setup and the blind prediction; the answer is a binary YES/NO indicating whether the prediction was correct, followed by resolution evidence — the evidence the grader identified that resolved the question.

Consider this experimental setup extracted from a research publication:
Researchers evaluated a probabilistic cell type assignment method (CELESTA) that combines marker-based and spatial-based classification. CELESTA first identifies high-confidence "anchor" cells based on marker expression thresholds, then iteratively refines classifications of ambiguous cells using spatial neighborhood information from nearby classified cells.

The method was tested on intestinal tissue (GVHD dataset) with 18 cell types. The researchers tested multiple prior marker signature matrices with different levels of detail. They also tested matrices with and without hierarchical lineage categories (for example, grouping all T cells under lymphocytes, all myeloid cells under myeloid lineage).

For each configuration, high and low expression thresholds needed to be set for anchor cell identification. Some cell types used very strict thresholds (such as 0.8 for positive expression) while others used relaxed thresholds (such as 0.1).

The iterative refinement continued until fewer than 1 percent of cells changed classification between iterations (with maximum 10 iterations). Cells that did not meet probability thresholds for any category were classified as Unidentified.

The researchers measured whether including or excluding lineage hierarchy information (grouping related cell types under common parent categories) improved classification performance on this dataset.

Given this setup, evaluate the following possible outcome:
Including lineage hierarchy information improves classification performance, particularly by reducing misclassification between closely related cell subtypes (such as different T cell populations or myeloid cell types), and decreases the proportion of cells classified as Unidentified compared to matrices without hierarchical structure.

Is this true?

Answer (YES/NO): NO